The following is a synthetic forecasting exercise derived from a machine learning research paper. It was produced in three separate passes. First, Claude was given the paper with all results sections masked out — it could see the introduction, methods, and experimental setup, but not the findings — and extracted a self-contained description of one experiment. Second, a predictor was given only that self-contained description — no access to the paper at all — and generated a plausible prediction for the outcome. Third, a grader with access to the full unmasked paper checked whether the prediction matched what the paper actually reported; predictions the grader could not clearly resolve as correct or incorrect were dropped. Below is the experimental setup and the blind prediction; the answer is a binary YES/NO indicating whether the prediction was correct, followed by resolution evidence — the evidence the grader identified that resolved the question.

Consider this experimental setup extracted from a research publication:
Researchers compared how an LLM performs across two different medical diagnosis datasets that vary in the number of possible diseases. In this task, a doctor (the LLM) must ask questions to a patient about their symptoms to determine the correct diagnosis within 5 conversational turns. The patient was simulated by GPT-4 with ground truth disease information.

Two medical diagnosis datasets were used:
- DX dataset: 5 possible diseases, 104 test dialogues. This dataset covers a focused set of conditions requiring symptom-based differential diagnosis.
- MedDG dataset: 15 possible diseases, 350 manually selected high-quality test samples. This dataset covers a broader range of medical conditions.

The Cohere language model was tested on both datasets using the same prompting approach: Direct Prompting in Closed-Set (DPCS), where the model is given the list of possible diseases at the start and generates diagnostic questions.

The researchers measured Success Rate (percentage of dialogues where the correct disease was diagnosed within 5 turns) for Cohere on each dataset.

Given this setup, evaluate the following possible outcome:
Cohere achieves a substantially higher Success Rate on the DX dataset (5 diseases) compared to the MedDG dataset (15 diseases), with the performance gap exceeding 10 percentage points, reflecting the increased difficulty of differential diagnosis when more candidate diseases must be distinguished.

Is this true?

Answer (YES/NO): NO